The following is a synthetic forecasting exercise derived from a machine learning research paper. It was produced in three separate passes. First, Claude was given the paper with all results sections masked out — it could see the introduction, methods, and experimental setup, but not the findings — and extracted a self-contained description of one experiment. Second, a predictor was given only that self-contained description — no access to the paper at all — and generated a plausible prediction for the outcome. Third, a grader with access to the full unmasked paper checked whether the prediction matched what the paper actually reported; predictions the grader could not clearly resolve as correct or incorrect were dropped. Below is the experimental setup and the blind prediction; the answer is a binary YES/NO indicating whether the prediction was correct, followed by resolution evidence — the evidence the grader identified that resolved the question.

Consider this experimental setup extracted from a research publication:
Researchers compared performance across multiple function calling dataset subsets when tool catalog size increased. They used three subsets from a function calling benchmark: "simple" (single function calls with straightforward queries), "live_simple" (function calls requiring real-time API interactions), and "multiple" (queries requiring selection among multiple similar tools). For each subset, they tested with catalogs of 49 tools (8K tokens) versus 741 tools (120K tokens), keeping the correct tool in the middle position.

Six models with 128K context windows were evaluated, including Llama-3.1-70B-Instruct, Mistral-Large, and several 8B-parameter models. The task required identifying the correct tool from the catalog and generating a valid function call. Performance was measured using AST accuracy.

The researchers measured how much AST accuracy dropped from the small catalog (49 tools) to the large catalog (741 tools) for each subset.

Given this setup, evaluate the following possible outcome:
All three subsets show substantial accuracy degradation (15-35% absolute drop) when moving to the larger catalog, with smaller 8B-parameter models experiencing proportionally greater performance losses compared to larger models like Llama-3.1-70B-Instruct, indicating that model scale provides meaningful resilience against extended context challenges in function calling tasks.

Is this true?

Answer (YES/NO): NO